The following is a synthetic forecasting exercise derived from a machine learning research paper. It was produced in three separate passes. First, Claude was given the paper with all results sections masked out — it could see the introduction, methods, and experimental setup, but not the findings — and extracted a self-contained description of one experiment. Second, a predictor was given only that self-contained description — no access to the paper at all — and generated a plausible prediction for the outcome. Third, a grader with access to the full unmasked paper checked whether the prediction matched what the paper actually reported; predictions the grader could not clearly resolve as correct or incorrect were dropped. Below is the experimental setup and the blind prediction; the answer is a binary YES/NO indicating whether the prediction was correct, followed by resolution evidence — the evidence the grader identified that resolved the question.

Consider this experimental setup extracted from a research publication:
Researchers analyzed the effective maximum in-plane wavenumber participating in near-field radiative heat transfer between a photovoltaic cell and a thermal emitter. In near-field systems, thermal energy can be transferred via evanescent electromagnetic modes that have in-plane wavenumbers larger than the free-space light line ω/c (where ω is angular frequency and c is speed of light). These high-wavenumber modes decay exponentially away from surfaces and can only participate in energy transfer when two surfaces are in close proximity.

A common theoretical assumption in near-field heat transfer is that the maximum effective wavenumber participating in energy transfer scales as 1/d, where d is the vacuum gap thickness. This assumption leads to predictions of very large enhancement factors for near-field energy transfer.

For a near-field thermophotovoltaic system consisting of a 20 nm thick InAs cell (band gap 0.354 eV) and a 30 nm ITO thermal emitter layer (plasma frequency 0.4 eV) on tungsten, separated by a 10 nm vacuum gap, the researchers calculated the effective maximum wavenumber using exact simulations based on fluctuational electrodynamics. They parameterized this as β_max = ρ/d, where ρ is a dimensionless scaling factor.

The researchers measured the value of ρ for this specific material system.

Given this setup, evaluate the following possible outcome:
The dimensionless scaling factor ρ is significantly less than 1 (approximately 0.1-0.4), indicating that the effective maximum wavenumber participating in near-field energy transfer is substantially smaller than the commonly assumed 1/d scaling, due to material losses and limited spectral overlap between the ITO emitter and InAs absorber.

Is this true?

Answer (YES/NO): YES